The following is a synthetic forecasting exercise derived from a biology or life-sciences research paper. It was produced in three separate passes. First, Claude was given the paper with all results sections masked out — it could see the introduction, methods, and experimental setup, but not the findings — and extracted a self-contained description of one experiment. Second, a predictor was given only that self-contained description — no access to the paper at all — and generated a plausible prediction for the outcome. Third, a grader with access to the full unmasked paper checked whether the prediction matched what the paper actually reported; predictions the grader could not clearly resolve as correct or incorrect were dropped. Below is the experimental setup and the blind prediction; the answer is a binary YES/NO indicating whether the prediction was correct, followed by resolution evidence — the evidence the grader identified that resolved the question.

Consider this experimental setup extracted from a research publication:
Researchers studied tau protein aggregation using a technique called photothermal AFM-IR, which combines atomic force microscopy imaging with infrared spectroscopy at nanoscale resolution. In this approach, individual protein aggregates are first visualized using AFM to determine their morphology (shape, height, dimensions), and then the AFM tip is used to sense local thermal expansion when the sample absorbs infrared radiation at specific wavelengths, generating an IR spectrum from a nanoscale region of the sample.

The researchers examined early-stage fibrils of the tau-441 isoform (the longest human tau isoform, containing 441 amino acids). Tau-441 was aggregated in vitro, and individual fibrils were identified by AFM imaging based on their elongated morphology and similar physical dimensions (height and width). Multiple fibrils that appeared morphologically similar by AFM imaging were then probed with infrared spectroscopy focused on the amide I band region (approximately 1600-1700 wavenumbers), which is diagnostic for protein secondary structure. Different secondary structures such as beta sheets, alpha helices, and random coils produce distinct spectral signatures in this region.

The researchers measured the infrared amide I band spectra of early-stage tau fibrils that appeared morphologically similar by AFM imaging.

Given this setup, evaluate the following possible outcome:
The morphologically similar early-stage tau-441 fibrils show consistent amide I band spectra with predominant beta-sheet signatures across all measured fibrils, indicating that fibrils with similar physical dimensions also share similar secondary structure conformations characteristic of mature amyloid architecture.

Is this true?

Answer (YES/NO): NO